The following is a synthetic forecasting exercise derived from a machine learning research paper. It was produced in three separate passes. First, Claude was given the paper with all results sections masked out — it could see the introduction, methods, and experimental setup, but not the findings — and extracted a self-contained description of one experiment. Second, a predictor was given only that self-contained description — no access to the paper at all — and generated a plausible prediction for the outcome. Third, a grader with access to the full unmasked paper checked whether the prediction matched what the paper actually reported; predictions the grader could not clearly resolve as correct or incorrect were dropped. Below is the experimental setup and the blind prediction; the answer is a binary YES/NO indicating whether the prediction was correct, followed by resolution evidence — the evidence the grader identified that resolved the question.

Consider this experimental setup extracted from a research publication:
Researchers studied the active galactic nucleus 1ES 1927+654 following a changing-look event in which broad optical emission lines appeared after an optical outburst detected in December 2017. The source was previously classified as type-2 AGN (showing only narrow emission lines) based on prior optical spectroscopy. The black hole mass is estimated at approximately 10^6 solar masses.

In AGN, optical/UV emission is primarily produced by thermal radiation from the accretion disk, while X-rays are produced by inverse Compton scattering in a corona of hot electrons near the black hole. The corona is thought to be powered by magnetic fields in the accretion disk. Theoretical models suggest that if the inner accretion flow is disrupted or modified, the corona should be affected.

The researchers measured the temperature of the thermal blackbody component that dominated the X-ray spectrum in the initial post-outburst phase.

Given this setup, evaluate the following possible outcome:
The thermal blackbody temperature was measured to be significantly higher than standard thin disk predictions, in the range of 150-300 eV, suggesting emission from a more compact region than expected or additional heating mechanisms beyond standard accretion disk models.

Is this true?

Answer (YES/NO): NO